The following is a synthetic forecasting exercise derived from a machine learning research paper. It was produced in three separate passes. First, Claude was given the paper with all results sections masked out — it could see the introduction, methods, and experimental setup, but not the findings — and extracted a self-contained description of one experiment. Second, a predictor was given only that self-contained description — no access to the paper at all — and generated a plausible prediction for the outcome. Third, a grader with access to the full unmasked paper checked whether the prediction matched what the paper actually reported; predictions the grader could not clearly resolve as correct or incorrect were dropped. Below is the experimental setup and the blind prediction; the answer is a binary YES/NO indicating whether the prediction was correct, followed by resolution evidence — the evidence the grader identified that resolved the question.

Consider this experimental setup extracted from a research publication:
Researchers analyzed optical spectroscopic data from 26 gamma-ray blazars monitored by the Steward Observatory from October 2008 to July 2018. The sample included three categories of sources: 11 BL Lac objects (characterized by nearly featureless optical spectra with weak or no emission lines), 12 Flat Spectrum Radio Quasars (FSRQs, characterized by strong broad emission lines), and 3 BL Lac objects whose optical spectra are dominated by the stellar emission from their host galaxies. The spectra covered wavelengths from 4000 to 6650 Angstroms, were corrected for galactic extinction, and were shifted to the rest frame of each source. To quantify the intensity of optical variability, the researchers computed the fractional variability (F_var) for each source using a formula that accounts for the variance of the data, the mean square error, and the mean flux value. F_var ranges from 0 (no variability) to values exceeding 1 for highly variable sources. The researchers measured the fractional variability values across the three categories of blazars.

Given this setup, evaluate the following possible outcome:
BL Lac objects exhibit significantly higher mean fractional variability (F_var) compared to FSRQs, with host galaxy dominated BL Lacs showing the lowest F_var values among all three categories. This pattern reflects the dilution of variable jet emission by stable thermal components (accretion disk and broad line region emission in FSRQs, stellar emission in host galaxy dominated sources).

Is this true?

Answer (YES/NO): NO